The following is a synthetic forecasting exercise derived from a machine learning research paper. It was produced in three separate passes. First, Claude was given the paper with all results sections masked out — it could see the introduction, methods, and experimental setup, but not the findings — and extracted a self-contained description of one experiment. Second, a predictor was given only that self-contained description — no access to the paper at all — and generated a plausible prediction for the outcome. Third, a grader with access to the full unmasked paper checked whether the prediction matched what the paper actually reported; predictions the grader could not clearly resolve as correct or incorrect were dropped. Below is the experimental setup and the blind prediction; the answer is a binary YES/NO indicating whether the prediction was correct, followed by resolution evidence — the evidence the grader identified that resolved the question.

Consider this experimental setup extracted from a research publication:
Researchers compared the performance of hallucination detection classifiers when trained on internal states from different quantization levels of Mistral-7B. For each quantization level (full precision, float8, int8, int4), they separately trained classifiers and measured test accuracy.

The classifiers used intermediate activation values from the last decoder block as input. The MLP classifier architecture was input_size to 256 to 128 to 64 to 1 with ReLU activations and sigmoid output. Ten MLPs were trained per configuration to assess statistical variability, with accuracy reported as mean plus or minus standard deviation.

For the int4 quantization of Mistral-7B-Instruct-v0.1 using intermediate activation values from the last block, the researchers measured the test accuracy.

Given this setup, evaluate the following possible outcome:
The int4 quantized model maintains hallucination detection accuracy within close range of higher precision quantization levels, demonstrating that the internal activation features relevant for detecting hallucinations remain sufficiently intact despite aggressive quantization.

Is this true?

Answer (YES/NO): NO